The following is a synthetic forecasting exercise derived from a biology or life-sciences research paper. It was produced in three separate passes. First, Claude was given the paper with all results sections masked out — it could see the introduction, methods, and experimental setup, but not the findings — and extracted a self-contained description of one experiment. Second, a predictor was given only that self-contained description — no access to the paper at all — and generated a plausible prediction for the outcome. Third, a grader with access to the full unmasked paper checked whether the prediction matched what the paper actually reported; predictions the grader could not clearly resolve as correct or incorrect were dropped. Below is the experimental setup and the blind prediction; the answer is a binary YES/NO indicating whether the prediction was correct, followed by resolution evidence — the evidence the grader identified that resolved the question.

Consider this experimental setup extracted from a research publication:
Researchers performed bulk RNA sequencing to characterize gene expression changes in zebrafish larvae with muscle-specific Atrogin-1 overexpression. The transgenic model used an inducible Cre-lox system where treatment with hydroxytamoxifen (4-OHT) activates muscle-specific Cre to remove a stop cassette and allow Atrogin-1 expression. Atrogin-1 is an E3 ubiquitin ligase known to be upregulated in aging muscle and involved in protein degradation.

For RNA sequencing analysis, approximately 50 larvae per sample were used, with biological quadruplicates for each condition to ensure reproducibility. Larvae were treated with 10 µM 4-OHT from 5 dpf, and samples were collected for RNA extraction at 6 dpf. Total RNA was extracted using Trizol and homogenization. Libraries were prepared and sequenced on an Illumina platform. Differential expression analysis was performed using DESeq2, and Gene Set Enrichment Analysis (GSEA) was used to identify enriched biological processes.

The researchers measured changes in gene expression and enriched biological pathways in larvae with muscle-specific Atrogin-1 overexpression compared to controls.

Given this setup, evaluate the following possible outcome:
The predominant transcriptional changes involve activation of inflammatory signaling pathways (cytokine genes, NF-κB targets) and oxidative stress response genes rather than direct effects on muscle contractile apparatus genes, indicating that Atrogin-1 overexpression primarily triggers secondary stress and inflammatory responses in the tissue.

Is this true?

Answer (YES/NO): NO